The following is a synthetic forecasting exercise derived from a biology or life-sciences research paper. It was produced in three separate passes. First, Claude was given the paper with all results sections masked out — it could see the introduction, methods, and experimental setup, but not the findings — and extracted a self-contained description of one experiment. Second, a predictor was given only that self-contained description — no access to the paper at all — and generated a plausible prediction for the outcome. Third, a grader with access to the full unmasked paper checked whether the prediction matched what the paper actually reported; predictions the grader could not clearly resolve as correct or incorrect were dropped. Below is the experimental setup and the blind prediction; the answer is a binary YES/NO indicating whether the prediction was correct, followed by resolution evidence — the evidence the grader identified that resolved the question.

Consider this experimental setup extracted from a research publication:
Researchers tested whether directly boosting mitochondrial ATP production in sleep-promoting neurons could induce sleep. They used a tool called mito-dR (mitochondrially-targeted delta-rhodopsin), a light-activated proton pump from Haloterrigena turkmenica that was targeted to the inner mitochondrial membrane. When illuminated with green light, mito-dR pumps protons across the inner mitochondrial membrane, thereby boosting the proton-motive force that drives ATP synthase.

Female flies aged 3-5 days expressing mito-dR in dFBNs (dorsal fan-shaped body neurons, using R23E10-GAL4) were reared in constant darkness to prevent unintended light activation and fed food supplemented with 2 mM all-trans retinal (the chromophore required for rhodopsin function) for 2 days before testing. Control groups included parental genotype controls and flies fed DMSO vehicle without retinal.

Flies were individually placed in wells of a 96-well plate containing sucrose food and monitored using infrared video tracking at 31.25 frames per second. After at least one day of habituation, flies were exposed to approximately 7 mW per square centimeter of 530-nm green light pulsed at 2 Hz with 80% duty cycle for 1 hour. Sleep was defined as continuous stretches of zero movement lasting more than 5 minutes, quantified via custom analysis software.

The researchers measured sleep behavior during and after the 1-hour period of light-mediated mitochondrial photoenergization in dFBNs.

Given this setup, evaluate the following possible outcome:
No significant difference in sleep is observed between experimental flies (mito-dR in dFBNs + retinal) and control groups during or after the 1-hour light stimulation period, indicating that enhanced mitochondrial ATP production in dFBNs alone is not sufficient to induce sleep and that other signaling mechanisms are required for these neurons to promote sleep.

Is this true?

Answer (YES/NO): NO